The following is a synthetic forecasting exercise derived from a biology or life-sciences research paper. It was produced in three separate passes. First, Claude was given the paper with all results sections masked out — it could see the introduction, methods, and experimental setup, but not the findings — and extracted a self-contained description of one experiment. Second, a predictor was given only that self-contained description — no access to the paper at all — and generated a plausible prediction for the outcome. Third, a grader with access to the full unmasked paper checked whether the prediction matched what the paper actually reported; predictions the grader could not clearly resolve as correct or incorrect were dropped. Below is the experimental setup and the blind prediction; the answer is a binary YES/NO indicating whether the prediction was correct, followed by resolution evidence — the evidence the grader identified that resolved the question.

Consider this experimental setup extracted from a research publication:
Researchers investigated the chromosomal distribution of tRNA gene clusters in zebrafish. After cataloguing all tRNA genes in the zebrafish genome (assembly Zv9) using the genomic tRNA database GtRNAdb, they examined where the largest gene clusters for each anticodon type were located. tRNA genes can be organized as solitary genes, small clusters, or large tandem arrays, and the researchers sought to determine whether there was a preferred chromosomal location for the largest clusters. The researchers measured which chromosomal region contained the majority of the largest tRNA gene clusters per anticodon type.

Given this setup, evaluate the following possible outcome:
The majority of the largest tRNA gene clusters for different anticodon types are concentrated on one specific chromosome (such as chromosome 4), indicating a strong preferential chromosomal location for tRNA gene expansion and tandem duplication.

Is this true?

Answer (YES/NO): YES